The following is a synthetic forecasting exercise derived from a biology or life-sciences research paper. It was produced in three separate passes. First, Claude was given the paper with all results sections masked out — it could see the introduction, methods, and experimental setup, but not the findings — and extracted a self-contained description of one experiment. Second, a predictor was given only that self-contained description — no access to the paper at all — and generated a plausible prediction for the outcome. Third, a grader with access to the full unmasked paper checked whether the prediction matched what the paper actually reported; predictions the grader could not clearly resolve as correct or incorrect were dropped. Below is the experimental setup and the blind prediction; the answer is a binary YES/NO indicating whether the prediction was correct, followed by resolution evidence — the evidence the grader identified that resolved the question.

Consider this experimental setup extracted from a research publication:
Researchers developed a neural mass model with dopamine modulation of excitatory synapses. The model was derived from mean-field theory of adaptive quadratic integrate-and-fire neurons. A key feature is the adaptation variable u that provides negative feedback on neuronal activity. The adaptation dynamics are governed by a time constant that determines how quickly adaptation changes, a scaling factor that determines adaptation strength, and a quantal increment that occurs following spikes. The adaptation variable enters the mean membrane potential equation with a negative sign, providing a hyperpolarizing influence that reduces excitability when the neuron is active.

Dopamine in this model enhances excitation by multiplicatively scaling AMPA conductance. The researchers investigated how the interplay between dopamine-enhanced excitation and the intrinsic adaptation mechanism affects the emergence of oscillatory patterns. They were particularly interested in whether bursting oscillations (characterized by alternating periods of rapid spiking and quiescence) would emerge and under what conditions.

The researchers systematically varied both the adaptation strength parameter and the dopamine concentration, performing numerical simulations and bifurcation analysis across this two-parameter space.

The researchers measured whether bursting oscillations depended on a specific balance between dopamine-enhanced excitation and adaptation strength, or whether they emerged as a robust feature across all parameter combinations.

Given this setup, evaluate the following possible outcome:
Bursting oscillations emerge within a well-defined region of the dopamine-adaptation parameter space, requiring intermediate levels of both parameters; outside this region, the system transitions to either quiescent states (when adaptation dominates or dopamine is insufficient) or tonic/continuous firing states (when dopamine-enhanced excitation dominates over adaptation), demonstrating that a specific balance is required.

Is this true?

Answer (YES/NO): NO